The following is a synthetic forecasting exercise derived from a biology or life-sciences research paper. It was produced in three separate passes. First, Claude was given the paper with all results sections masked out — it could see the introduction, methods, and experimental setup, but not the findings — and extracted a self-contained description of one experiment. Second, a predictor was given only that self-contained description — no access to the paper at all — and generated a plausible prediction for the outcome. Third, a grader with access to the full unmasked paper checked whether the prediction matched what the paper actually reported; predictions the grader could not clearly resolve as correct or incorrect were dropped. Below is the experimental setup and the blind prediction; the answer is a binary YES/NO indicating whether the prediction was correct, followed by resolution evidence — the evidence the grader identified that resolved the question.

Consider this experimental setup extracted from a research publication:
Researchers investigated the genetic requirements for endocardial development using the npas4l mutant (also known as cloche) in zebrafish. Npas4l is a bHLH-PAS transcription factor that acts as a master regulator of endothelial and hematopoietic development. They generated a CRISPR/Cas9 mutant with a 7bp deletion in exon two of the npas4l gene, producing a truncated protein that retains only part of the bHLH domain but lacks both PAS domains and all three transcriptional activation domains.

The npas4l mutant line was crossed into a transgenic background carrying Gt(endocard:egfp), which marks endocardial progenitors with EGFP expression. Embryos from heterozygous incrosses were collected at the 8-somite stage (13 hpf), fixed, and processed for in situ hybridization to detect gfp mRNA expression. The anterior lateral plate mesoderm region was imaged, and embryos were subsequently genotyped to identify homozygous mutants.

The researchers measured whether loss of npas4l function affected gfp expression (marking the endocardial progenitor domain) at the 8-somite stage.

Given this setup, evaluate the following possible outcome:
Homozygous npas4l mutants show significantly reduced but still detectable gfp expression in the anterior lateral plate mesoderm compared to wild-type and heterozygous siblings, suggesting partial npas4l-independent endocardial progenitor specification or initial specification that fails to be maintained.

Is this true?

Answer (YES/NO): NO